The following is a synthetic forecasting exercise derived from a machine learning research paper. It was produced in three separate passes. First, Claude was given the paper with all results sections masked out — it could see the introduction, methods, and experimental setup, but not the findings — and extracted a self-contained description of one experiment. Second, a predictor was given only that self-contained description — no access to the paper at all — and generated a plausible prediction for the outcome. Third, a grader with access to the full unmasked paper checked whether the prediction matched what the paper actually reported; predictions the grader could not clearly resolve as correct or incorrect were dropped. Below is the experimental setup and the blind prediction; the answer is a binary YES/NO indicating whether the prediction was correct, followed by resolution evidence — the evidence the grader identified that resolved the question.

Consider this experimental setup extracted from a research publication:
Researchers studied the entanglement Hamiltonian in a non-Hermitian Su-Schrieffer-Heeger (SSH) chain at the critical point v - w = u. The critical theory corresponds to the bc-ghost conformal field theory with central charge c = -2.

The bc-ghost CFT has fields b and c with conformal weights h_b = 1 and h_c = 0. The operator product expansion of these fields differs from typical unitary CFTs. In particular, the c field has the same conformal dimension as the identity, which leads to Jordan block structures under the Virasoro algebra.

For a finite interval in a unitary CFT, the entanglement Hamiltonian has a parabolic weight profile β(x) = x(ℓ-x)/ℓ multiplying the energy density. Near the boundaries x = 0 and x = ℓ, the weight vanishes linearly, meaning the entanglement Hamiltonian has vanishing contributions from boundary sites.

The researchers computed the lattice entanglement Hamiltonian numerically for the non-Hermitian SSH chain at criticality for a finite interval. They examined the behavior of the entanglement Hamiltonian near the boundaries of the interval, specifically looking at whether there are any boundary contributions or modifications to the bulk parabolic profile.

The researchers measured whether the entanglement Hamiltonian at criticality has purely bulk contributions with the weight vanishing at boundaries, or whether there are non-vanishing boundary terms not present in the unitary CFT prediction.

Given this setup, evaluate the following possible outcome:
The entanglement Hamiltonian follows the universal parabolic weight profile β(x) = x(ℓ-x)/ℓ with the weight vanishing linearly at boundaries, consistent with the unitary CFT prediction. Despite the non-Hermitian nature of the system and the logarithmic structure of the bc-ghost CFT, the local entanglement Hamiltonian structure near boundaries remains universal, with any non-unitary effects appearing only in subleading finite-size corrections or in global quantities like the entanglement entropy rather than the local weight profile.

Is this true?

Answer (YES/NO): NO